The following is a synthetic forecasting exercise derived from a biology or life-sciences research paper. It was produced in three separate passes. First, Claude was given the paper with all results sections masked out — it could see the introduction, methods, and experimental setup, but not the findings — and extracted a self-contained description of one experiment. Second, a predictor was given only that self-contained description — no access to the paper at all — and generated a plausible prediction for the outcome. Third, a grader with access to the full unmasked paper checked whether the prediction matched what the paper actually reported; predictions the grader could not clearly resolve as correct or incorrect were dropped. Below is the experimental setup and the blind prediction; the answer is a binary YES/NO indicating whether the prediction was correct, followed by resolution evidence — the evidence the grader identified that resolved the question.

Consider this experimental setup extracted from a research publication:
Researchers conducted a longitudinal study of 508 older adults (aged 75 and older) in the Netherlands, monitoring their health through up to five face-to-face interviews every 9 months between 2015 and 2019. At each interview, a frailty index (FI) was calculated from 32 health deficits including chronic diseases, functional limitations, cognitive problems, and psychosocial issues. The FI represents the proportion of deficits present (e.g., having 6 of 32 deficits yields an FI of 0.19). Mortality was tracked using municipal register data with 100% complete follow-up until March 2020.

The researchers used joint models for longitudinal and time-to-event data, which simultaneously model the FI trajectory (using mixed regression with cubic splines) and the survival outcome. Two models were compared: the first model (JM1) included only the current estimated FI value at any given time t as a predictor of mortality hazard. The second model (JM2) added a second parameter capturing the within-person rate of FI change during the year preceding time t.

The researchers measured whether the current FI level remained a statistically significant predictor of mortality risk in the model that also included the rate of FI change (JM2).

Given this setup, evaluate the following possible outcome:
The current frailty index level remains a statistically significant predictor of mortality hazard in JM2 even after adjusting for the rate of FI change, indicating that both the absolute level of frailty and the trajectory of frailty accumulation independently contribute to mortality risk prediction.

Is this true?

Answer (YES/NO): NO